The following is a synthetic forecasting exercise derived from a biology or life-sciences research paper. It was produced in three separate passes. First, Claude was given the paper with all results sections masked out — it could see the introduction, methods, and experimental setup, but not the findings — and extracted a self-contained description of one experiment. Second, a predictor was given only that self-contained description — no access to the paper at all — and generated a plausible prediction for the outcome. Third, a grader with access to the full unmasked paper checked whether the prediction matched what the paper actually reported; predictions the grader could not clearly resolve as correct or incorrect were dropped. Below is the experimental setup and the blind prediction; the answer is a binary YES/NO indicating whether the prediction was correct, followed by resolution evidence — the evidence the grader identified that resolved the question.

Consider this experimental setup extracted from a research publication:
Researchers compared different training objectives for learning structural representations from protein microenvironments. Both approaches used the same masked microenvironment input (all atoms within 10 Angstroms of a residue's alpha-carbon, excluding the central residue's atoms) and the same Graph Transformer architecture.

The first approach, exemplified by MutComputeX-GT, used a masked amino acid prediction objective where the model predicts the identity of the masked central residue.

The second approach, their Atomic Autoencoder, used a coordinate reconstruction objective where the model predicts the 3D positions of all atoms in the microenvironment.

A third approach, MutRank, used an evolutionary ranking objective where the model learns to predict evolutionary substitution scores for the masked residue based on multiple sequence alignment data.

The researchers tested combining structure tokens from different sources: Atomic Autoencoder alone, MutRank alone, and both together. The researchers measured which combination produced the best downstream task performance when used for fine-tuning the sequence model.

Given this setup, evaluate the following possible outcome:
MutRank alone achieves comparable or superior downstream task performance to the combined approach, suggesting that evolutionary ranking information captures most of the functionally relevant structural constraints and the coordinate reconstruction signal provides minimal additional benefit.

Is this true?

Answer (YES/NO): NO